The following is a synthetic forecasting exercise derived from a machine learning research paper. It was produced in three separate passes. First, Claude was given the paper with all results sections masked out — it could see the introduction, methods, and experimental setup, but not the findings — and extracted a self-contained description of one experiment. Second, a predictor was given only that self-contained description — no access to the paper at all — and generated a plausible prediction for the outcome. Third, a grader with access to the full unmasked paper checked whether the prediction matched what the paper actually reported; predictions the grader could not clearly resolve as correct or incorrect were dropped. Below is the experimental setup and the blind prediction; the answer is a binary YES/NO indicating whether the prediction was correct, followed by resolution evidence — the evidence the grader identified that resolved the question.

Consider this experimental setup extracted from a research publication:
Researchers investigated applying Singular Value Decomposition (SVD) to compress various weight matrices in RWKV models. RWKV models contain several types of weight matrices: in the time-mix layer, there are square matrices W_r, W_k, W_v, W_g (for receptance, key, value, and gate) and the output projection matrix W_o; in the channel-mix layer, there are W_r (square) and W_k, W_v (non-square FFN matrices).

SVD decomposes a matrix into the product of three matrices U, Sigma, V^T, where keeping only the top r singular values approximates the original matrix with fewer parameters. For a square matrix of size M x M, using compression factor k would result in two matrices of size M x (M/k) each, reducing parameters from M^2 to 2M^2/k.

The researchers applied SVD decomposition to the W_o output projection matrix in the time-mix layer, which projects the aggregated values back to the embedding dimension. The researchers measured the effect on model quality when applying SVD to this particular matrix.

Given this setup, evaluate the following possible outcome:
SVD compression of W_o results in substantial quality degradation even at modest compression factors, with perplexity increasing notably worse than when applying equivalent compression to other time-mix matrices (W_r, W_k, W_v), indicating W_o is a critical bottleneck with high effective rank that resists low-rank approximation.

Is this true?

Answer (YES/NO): YES